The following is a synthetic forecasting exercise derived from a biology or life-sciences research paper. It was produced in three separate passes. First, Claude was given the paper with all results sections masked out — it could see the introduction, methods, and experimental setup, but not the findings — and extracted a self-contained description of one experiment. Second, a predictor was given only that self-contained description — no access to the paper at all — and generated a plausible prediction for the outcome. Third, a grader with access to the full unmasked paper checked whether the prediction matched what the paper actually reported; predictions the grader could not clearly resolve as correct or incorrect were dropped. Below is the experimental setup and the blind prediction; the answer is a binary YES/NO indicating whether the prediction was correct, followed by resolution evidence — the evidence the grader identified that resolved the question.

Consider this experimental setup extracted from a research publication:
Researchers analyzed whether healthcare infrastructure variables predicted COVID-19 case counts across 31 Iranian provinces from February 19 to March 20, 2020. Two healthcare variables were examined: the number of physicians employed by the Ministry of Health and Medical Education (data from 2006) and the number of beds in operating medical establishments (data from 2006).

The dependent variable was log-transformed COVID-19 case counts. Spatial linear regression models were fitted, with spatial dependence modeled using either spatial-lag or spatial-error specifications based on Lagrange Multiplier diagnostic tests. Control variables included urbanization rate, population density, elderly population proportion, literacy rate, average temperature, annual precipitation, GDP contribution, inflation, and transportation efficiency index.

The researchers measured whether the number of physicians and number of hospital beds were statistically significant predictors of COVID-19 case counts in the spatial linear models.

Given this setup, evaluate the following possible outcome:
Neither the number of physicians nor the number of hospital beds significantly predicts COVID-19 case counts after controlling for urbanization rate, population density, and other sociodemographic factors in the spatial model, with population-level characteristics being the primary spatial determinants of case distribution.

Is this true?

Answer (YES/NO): NO